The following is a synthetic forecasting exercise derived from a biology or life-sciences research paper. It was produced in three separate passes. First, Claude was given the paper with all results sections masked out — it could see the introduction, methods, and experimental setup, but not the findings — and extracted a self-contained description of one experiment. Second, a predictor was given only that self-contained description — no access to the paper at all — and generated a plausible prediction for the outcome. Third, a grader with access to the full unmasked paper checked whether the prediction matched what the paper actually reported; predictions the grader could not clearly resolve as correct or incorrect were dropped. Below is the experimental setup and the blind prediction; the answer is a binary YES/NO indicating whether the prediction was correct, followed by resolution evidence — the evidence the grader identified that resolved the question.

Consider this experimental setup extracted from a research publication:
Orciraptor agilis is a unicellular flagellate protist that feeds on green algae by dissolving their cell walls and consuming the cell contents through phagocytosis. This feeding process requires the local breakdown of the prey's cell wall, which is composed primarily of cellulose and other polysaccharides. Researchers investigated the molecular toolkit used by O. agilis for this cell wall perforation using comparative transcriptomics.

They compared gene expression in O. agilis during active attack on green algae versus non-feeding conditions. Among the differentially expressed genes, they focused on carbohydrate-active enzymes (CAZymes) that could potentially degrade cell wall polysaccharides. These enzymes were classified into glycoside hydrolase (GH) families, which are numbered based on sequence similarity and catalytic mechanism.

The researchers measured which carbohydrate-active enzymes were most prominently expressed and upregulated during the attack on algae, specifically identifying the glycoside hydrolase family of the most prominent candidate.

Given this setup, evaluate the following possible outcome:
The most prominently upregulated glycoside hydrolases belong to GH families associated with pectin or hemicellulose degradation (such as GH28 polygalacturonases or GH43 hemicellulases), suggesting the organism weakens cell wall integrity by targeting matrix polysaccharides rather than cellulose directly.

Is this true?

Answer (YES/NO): NO